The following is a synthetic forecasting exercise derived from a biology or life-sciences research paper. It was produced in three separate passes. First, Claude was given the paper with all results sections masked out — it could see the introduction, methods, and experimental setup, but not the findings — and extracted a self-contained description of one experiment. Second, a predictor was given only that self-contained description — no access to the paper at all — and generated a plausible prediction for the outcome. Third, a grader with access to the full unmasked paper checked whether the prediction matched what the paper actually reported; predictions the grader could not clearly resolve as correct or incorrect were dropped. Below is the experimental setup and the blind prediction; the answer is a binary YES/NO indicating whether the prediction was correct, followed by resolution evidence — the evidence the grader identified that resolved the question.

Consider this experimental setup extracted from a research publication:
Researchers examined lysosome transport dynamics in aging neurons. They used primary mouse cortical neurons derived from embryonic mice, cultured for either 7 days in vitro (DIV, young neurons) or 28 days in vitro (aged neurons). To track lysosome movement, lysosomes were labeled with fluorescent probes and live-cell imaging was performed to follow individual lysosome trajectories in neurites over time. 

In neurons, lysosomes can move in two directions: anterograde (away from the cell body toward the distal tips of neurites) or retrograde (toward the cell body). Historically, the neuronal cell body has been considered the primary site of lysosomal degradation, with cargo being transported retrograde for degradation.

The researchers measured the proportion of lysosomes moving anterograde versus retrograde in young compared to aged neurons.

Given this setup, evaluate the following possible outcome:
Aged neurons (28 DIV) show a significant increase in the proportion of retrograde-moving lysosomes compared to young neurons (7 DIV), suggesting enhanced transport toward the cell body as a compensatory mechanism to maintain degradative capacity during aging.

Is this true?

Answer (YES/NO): NO